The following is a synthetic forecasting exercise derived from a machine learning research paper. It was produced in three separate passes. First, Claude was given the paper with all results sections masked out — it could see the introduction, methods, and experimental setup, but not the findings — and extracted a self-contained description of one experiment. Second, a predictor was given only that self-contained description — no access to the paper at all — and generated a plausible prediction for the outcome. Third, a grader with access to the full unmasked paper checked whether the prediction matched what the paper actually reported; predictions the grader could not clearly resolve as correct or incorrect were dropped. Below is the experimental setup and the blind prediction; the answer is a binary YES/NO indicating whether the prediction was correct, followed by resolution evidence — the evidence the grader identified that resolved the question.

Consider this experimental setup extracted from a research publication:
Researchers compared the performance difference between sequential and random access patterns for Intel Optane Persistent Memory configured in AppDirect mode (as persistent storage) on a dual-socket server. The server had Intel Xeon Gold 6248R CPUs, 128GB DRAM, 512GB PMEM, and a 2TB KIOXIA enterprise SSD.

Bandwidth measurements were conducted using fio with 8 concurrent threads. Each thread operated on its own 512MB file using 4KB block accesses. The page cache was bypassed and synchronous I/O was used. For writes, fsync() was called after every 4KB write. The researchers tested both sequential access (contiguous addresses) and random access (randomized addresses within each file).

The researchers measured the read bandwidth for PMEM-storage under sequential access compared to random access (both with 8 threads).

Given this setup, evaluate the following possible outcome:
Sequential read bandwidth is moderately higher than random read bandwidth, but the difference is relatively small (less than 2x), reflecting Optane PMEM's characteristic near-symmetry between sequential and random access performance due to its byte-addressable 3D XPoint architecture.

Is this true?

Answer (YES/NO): YES